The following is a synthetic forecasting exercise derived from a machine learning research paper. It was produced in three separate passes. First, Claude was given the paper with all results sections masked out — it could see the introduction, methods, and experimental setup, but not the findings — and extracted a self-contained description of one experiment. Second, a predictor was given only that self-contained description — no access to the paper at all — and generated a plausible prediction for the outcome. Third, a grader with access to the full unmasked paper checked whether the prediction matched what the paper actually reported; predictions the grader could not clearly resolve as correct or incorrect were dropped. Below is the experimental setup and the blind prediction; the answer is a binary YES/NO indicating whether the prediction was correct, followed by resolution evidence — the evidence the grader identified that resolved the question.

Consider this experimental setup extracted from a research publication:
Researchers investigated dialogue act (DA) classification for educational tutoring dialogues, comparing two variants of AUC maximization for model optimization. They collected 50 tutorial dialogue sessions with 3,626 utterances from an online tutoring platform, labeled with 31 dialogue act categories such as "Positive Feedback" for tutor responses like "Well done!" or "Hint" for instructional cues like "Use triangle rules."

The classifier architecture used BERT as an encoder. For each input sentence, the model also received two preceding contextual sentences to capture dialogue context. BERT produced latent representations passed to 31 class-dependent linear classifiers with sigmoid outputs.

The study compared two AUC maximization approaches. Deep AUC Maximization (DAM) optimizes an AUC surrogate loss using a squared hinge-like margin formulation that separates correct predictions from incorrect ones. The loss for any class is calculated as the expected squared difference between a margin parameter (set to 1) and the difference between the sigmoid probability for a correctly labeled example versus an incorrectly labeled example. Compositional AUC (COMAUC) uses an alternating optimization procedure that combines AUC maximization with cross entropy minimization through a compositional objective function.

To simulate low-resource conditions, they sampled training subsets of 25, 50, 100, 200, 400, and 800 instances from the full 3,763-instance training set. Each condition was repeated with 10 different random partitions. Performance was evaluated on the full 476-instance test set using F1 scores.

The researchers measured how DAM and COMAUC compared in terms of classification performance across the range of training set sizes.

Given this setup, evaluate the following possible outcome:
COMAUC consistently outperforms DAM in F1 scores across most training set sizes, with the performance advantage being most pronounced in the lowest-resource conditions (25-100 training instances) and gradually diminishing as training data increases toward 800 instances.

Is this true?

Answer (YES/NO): NO